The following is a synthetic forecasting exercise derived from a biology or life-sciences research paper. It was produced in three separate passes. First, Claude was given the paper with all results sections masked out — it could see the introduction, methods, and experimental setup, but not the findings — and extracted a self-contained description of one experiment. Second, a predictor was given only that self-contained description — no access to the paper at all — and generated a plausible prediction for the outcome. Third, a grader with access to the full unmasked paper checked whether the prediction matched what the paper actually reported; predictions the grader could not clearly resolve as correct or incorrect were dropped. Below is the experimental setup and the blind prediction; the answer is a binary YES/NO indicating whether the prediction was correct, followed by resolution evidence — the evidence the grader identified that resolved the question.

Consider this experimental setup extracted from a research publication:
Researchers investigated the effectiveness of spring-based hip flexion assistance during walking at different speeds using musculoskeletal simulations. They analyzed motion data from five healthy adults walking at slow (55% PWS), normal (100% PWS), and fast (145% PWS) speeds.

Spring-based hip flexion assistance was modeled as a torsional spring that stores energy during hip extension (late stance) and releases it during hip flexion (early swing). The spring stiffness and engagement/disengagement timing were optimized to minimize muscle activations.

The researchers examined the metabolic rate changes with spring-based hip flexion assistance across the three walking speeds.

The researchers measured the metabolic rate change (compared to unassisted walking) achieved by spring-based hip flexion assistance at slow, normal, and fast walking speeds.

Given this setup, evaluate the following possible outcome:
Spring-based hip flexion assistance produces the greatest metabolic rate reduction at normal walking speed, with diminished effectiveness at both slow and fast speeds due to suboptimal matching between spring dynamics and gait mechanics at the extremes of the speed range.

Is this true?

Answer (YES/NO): NO